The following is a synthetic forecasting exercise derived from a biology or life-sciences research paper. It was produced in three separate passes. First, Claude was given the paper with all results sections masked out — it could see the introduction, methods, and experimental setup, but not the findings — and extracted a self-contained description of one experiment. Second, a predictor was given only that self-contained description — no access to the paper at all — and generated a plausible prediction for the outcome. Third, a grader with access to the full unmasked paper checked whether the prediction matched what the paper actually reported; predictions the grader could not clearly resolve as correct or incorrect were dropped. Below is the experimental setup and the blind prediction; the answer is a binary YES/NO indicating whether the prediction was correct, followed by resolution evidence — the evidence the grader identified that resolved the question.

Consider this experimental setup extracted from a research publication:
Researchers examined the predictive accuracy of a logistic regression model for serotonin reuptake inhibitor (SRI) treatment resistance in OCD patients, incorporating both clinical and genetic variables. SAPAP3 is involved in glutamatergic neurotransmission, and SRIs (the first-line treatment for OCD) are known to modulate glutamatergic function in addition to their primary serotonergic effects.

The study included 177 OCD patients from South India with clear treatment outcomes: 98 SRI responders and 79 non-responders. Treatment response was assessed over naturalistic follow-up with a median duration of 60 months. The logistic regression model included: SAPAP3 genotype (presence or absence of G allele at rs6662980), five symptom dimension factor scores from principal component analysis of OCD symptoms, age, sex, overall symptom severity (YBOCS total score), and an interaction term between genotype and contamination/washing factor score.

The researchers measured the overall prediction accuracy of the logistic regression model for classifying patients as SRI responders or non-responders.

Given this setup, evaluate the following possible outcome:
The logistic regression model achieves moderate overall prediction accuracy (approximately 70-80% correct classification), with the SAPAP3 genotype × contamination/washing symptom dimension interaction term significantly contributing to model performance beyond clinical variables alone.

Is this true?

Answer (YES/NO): NO